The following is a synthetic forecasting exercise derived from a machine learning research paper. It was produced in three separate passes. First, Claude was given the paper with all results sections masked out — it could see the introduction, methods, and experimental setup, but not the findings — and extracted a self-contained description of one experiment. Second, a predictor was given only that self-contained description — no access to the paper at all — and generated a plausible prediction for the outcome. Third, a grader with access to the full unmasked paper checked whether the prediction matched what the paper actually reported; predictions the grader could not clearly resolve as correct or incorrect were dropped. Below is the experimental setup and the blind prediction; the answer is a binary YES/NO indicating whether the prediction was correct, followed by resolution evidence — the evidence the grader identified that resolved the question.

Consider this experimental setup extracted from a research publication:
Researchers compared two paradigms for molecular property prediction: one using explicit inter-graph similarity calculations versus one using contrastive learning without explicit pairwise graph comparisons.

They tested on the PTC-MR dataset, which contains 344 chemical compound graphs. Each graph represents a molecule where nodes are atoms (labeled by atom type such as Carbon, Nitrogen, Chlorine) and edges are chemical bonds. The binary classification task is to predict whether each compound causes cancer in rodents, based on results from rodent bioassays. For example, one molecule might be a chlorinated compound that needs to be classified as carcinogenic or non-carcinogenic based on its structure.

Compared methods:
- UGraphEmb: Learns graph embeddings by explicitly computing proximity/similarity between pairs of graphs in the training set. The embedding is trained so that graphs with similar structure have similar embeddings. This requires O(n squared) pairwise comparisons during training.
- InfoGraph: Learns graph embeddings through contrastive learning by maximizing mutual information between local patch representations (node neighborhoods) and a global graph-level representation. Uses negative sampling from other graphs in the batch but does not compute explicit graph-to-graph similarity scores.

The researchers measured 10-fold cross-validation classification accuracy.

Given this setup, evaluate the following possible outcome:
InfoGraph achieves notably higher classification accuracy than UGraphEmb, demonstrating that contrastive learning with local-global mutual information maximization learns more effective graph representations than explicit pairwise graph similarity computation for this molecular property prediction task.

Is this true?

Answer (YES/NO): NO